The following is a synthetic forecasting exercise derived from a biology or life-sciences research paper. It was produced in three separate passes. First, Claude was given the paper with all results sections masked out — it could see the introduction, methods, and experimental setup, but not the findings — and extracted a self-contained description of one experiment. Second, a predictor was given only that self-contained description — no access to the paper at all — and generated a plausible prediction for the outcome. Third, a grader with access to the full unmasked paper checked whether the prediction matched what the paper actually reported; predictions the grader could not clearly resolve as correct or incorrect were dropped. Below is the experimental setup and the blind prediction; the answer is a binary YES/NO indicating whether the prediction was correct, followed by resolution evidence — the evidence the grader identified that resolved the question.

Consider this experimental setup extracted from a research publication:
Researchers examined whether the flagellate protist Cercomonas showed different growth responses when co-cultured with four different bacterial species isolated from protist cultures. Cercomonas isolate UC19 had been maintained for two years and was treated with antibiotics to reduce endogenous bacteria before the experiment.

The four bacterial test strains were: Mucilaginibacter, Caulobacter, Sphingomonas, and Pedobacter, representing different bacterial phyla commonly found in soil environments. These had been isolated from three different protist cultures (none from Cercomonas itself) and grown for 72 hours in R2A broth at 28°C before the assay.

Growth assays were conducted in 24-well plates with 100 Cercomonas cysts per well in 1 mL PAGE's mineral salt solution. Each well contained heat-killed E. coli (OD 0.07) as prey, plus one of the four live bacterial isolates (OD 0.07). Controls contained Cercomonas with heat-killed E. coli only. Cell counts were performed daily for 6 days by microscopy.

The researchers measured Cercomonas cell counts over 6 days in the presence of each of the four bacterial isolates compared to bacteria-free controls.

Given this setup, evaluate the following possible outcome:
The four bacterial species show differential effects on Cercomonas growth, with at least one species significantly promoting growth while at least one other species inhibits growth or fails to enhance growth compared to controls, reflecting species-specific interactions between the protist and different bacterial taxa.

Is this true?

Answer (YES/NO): YES